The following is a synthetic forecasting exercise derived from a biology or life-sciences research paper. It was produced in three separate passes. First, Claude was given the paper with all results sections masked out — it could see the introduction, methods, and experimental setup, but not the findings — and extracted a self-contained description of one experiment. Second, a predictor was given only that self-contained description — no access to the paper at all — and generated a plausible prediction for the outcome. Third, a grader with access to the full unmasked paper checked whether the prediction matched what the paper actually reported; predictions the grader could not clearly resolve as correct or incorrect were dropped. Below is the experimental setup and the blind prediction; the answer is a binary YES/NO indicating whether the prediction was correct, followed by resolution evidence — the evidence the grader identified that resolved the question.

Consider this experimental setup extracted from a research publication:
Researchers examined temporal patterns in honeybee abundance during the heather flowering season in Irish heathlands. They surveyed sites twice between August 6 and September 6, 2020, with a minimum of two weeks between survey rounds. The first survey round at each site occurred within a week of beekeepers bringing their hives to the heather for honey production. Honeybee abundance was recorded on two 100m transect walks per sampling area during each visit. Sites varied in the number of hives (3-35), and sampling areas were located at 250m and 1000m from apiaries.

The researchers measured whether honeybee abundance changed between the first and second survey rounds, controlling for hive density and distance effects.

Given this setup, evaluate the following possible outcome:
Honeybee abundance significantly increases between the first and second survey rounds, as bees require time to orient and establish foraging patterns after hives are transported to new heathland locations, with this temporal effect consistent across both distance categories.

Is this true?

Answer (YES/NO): NO